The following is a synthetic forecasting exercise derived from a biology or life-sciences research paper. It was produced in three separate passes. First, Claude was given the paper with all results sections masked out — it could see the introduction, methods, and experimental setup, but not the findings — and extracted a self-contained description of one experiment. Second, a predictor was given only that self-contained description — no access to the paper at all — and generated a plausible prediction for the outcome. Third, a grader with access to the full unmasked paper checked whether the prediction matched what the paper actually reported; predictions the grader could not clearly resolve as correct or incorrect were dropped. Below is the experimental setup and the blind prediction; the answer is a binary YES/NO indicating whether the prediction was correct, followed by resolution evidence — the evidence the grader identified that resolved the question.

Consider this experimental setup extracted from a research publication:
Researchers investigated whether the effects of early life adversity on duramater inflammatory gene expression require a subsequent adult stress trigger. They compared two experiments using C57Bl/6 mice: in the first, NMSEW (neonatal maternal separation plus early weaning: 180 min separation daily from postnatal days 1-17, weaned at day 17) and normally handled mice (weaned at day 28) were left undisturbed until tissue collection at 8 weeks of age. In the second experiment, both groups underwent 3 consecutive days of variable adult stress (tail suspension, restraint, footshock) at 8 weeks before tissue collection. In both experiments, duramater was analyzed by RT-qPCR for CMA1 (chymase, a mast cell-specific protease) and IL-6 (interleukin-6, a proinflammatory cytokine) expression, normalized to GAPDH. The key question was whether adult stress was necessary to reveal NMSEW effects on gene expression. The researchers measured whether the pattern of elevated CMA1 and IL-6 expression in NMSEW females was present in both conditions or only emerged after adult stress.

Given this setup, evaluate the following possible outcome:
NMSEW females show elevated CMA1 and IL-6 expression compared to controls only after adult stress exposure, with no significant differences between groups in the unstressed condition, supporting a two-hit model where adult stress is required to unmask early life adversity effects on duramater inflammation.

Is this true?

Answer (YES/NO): NO